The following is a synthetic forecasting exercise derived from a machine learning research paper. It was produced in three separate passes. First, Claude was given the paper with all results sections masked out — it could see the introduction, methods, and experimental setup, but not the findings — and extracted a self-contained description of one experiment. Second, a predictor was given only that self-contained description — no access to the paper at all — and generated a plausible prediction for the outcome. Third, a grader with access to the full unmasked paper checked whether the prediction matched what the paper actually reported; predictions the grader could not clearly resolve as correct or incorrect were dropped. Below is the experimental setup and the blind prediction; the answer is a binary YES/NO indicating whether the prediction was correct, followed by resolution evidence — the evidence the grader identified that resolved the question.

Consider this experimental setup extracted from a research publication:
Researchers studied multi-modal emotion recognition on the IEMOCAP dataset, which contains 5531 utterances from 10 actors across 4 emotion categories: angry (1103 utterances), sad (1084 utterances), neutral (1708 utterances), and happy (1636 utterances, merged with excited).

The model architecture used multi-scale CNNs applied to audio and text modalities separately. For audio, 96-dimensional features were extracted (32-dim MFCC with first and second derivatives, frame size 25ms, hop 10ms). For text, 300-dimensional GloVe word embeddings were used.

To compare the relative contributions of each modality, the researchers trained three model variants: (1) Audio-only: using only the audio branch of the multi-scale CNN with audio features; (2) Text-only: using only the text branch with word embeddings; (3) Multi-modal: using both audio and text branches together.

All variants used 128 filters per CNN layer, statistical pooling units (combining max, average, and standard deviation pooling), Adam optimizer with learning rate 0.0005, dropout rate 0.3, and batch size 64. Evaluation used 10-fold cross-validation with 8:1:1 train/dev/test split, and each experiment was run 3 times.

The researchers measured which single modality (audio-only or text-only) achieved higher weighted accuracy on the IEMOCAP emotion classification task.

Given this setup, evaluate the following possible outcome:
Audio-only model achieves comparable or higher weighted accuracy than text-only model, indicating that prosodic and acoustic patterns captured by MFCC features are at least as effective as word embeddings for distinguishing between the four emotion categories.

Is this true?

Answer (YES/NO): NO